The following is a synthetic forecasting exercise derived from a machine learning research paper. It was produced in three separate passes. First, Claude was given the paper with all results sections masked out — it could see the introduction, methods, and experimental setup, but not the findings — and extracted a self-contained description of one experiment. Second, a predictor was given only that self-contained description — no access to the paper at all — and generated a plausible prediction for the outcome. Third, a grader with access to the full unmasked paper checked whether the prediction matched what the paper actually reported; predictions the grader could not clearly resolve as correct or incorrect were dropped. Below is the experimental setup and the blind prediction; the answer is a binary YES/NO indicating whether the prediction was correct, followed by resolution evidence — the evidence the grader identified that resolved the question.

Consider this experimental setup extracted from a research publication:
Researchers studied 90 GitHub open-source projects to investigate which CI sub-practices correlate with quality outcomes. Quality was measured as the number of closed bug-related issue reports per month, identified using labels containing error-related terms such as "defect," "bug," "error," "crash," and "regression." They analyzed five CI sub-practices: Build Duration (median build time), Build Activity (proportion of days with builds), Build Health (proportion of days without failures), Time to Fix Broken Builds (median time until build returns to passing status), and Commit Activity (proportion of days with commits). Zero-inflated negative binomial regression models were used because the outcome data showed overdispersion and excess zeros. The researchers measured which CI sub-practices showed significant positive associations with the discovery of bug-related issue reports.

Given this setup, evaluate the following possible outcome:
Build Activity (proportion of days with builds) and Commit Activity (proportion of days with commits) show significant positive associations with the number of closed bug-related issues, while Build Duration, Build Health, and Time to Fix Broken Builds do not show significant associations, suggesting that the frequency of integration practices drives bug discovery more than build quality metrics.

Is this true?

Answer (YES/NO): NO